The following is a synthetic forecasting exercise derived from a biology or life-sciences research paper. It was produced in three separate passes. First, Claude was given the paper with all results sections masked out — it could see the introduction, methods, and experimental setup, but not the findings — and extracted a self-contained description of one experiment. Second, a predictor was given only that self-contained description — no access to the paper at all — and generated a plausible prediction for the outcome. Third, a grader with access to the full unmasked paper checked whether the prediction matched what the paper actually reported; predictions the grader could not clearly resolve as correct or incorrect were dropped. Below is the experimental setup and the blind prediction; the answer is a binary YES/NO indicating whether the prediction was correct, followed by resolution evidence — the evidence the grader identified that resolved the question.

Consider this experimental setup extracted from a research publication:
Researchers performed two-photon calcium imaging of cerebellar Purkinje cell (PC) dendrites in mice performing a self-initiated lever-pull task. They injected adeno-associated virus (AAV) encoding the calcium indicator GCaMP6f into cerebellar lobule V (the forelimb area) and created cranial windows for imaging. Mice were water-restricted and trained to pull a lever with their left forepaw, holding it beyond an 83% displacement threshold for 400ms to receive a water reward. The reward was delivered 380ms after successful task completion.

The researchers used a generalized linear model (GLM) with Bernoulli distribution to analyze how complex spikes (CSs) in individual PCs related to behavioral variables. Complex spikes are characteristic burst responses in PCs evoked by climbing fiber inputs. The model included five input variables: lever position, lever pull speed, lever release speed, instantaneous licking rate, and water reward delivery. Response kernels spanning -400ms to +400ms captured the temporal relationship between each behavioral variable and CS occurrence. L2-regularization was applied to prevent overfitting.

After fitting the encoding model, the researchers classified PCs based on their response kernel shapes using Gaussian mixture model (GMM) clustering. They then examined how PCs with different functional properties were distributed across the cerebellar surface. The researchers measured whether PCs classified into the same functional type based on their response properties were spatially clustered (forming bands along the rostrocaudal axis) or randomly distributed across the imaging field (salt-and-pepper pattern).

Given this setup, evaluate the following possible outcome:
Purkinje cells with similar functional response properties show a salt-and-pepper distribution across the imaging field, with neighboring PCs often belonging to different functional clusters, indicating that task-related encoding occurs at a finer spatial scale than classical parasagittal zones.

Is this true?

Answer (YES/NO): NO